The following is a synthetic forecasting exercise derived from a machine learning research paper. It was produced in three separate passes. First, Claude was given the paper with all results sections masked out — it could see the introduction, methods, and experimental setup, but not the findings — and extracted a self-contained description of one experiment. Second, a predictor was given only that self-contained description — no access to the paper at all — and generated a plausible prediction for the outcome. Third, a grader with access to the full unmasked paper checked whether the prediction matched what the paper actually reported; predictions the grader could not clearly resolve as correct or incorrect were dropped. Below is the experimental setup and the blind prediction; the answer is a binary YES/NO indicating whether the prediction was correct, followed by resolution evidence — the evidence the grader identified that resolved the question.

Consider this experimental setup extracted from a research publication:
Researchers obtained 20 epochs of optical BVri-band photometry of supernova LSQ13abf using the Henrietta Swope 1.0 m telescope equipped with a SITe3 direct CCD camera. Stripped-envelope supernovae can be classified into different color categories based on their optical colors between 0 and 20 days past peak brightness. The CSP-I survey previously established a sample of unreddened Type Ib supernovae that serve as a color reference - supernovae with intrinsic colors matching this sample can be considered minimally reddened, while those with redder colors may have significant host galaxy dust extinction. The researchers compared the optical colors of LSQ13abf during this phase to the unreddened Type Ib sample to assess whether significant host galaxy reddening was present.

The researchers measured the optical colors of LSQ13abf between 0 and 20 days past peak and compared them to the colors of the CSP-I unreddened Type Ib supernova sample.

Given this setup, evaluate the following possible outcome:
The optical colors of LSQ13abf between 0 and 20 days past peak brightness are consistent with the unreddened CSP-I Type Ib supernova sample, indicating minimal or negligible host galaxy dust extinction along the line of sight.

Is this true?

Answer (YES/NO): YES